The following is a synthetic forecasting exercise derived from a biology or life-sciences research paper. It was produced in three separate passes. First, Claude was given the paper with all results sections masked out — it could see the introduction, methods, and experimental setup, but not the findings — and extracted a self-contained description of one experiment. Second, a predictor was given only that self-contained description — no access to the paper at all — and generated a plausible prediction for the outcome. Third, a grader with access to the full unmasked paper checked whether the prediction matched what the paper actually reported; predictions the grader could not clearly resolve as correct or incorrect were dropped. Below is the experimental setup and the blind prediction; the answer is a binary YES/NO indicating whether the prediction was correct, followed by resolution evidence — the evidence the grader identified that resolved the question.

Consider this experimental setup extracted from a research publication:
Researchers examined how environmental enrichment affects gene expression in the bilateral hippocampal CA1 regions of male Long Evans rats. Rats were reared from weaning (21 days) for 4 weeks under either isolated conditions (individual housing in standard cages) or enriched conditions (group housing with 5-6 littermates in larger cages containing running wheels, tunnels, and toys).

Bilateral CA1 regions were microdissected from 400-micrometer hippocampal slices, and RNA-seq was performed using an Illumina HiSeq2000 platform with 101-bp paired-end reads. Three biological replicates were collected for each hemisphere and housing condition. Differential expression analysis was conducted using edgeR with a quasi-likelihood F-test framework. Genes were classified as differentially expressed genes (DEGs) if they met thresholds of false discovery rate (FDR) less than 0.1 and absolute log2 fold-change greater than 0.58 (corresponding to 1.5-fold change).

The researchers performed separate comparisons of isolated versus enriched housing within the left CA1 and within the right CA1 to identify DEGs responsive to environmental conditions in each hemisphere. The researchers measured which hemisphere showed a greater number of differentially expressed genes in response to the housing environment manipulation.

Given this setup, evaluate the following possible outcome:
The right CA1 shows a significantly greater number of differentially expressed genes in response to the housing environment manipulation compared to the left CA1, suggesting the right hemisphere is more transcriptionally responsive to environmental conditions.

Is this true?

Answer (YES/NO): NO